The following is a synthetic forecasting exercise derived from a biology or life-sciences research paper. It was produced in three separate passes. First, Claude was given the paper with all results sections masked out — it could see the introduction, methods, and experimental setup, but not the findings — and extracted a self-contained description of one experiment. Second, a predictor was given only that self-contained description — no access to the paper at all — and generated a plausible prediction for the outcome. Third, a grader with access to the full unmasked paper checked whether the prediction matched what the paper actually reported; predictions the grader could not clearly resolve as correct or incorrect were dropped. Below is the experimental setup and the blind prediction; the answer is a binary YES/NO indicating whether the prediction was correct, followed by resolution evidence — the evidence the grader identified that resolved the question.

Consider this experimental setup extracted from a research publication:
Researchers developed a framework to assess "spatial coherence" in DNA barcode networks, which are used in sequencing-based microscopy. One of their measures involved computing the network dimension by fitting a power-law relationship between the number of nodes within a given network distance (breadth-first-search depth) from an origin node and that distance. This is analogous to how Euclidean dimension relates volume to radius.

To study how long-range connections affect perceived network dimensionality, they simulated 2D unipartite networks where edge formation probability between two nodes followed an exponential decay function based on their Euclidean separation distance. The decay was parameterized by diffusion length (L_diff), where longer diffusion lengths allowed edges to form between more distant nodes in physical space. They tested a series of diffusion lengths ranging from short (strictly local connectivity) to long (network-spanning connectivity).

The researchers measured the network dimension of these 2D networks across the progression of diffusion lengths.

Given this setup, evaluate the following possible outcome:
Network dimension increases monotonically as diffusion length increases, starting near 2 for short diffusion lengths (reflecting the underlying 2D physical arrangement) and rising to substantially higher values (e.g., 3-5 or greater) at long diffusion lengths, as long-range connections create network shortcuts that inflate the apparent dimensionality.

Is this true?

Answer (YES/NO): NO